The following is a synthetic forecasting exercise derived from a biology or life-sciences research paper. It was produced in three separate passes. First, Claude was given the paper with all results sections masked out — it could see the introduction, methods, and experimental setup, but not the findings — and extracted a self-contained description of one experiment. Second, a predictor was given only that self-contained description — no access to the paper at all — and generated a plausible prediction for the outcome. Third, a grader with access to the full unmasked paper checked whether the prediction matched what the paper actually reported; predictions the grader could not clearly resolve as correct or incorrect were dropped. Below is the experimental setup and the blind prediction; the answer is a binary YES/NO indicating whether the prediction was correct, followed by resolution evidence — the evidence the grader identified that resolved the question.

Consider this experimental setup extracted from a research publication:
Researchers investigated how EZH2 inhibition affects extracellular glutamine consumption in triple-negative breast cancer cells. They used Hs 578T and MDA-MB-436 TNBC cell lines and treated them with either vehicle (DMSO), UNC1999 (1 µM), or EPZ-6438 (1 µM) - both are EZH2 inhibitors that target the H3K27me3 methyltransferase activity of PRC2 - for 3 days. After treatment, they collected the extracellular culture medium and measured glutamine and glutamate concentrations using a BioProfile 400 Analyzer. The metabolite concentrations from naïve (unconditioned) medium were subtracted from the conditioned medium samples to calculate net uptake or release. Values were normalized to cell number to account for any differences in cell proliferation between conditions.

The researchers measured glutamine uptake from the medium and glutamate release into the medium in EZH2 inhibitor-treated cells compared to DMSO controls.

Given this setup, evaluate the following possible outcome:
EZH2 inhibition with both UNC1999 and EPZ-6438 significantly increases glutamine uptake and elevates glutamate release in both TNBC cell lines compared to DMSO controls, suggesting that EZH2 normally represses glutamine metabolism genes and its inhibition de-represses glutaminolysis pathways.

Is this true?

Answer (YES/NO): YES